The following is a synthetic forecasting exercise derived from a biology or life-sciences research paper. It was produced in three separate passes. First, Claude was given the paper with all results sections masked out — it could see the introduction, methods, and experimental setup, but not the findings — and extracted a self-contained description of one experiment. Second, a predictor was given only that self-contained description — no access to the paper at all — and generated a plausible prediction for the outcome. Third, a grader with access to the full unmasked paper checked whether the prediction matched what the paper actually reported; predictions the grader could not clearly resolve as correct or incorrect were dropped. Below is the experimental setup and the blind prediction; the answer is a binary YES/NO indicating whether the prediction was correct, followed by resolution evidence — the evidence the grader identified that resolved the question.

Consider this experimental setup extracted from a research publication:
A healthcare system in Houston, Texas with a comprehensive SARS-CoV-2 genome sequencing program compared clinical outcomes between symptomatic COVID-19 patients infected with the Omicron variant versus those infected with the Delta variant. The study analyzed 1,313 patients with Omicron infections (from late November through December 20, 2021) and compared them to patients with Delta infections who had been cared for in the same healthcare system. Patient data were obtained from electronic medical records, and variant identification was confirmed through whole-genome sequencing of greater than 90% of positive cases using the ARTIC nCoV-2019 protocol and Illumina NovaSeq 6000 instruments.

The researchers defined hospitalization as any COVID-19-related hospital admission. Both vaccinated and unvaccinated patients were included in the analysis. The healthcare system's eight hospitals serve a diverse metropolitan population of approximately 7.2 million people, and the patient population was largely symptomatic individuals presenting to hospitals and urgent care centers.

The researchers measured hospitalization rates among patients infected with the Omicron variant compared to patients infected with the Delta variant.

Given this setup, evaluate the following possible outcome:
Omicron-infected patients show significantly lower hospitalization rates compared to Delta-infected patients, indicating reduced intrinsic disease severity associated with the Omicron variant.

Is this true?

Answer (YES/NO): NO